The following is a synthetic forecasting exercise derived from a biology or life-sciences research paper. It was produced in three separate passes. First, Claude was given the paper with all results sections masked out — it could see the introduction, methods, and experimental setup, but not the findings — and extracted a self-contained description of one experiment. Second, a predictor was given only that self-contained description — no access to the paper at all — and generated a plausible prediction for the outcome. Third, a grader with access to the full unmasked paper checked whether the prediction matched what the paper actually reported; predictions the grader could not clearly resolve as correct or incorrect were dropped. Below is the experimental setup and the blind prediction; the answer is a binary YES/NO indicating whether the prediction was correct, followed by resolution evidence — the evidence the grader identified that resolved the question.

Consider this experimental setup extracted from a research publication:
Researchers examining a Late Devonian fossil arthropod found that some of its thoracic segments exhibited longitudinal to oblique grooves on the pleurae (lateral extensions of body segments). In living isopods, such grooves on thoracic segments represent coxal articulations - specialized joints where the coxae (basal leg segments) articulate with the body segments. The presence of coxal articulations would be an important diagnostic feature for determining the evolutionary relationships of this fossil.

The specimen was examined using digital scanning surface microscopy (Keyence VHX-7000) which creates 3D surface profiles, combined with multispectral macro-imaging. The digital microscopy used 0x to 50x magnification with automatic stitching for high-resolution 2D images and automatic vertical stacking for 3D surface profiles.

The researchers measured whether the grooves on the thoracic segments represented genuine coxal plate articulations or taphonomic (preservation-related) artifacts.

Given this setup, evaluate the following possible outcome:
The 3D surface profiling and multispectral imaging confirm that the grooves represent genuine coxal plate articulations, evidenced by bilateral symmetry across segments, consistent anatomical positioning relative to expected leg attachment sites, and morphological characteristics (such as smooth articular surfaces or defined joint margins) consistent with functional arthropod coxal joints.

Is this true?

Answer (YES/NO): NO